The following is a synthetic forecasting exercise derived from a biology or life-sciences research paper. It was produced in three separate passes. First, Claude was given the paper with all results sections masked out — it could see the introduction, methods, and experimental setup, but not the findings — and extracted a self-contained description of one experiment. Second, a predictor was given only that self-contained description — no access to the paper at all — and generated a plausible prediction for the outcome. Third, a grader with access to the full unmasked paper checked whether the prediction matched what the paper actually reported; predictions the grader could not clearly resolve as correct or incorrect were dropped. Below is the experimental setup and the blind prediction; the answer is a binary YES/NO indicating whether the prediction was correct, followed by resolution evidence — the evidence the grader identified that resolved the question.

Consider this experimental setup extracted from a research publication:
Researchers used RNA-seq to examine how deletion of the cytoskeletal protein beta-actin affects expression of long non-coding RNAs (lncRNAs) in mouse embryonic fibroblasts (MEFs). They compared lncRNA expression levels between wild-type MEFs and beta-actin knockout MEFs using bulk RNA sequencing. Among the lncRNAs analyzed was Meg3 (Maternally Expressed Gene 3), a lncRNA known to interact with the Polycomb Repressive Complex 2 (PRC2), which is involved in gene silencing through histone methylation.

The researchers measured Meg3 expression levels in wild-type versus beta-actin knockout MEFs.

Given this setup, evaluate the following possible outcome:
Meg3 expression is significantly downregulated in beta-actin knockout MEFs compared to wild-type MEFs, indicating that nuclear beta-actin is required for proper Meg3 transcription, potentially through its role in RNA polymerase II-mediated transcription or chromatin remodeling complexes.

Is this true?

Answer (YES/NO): NO